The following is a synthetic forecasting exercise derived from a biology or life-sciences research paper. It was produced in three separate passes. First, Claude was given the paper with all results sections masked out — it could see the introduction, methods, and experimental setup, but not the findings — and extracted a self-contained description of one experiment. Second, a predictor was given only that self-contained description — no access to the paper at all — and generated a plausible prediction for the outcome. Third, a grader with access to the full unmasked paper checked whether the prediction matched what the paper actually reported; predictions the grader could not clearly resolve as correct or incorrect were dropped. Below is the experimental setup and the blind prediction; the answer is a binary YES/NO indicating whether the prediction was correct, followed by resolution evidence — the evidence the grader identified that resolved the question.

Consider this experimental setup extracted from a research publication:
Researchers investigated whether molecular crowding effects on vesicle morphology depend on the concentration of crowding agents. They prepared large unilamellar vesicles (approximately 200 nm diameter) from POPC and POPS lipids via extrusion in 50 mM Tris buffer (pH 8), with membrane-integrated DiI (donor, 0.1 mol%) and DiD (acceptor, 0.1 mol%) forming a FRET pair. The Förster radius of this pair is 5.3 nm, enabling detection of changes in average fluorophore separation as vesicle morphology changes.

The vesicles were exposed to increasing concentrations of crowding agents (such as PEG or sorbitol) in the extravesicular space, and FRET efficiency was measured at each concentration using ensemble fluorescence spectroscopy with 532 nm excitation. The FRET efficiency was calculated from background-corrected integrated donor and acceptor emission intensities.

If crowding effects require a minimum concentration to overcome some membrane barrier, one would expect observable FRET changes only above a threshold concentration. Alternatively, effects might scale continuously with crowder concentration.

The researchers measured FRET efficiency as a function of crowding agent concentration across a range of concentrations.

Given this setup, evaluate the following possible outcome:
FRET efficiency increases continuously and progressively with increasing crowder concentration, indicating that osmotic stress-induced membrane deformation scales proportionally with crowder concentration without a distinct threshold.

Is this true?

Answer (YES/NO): YES